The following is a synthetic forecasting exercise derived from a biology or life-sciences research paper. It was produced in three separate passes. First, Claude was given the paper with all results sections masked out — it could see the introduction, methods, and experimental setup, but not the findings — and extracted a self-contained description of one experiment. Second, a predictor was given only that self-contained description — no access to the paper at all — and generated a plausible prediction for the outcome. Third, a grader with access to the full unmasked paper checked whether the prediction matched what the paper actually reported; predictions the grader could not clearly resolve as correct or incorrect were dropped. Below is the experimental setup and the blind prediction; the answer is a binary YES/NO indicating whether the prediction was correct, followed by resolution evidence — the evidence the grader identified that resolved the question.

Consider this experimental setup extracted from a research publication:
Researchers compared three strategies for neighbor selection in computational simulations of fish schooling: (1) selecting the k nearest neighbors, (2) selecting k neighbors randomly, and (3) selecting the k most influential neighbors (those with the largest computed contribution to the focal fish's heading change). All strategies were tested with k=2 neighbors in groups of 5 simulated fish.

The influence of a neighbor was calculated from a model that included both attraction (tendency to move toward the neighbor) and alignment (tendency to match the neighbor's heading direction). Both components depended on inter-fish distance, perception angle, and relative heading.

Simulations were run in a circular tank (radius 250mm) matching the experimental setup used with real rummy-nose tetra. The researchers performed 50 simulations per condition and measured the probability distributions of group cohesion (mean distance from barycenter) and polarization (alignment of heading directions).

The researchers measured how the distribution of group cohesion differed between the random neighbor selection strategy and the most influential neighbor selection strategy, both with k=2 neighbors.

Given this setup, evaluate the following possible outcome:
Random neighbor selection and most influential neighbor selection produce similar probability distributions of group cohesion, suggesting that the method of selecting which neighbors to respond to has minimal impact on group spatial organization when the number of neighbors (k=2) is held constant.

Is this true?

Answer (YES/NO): NO